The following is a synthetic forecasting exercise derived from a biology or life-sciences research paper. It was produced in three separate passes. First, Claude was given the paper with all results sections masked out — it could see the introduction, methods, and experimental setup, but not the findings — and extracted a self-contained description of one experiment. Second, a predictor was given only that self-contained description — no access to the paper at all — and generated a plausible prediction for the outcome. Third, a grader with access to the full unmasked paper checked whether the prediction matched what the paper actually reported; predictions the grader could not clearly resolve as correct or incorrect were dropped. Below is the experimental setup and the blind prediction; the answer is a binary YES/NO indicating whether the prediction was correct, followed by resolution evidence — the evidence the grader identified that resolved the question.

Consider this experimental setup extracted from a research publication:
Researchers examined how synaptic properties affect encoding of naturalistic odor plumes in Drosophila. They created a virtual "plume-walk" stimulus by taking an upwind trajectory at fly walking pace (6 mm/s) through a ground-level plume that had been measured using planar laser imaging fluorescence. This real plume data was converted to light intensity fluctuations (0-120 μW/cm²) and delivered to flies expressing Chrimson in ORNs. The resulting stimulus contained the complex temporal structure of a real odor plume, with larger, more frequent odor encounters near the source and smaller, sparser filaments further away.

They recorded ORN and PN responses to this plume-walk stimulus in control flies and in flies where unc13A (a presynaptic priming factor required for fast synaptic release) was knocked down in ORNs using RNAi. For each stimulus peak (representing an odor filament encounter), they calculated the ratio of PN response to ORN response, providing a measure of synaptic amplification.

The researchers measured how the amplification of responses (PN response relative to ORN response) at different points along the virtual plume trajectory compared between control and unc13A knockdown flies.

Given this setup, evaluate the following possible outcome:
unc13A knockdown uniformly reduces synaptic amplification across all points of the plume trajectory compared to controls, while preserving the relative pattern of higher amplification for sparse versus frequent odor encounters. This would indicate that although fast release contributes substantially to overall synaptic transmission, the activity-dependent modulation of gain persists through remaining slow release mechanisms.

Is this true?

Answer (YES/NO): NO